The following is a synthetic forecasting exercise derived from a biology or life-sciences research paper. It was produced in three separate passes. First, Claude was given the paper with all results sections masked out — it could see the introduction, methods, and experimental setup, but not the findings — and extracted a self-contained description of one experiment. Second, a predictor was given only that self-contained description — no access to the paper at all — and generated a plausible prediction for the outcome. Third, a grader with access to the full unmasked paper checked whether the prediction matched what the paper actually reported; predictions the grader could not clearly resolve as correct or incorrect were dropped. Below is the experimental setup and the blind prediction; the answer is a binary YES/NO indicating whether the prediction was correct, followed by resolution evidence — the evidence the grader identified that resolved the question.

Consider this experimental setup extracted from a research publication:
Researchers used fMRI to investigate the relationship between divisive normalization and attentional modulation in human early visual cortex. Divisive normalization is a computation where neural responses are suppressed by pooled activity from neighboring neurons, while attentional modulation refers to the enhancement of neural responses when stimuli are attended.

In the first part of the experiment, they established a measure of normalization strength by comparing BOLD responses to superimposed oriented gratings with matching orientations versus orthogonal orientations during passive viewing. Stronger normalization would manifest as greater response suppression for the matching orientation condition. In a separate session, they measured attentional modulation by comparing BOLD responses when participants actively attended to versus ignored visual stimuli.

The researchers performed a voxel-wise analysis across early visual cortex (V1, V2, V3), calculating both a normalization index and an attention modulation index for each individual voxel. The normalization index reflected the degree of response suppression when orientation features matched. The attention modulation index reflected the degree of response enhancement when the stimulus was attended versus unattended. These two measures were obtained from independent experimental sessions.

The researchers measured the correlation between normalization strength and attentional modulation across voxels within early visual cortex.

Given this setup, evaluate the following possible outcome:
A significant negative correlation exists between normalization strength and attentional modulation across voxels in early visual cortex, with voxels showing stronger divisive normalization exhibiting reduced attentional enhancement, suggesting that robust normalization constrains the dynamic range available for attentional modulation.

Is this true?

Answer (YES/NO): NO